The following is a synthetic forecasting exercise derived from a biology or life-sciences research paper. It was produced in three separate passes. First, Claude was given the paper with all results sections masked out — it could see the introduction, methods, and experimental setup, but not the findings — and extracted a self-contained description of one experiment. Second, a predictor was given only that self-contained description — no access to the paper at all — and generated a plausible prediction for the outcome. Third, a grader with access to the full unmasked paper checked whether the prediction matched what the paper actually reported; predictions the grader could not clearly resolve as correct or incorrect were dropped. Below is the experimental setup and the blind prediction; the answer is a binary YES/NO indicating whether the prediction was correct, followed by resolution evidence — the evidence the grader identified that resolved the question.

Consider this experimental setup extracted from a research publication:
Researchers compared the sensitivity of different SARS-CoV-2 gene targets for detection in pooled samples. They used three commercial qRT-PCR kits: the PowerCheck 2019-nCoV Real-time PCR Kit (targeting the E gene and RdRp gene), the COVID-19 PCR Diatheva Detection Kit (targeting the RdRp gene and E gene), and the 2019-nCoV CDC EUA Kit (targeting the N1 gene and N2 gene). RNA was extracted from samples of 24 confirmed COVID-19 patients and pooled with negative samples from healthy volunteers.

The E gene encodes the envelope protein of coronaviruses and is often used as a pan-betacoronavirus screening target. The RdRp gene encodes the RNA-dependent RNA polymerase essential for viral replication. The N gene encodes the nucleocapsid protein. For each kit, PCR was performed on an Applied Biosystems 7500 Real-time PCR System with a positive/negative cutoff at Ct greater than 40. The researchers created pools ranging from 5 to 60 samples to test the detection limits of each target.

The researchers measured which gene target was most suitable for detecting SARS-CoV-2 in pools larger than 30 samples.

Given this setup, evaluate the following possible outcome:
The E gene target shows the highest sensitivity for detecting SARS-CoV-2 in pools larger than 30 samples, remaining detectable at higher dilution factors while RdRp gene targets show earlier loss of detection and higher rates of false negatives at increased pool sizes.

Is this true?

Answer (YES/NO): NO